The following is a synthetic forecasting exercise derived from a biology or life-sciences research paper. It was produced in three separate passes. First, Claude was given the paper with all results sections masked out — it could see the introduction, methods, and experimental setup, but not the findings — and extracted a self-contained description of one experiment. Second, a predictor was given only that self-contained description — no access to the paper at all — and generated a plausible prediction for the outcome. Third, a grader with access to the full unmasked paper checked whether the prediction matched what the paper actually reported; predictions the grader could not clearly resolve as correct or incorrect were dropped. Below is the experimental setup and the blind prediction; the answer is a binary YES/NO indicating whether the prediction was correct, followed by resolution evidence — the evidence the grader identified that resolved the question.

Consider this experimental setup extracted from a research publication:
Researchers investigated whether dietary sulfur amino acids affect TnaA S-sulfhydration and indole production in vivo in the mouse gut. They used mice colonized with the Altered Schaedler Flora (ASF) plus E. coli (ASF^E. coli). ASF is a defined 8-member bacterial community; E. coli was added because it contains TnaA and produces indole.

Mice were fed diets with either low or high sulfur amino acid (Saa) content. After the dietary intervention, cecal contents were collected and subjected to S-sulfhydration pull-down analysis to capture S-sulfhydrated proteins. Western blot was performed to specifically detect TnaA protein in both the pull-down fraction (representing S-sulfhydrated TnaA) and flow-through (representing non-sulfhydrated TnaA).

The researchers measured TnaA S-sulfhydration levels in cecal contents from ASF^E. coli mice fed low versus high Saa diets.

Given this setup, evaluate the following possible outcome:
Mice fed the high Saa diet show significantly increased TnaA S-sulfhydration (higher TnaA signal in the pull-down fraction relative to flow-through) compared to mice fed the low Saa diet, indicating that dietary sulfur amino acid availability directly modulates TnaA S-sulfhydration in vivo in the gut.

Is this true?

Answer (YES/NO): YES